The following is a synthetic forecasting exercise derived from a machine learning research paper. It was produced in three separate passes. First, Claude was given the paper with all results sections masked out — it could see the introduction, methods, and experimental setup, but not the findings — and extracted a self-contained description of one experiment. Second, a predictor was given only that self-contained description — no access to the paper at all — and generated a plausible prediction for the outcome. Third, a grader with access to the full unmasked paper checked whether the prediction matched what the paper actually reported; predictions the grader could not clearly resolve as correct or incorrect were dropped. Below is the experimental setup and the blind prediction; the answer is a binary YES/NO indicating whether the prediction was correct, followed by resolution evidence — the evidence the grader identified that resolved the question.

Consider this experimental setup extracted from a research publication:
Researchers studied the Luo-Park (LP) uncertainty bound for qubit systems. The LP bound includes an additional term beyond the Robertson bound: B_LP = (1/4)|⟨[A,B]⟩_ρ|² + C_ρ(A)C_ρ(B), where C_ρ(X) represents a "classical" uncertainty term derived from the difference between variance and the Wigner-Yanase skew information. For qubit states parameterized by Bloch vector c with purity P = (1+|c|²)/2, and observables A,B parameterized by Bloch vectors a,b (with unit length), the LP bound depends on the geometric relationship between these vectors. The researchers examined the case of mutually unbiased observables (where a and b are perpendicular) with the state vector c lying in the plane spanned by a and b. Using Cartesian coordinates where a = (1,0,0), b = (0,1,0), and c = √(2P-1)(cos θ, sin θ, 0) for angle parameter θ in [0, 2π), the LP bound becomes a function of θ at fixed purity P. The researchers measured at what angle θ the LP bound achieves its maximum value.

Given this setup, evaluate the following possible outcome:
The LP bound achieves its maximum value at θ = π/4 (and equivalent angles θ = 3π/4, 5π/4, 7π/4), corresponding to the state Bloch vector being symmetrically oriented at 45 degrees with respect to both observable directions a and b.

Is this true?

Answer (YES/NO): YES